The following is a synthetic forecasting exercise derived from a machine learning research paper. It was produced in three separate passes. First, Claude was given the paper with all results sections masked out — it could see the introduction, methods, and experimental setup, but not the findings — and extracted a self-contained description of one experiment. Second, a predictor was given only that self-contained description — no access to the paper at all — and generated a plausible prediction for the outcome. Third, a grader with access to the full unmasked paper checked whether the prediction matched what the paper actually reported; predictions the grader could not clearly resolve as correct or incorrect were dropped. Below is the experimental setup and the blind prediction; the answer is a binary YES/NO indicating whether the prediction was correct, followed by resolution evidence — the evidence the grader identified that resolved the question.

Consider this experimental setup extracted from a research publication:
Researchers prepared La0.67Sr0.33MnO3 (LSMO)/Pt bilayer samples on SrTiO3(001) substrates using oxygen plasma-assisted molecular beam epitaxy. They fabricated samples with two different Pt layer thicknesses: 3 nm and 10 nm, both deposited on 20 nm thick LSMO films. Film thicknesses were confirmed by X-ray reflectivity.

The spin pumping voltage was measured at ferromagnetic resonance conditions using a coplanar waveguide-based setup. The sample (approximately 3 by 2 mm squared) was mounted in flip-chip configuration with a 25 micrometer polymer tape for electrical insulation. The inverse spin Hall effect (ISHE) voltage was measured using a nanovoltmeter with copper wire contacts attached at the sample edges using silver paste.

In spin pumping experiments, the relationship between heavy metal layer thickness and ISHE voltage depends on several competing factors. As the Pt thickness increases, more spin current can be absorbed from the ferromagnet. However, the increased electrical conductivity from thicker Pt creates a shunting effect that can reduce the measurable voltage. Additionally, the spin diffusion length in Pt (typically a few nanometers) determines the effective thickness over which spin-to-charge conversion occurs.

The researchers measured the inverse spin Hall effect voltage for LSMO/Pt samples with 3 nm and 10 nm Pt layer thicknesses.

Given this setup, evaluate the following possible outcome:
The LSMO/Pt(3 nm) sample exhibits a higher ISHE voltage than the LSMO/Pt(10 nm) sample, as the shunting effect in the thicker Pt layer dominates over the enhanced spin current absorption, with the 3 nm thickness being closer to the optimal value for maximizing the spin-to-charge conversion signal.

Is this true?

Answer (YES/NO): YES